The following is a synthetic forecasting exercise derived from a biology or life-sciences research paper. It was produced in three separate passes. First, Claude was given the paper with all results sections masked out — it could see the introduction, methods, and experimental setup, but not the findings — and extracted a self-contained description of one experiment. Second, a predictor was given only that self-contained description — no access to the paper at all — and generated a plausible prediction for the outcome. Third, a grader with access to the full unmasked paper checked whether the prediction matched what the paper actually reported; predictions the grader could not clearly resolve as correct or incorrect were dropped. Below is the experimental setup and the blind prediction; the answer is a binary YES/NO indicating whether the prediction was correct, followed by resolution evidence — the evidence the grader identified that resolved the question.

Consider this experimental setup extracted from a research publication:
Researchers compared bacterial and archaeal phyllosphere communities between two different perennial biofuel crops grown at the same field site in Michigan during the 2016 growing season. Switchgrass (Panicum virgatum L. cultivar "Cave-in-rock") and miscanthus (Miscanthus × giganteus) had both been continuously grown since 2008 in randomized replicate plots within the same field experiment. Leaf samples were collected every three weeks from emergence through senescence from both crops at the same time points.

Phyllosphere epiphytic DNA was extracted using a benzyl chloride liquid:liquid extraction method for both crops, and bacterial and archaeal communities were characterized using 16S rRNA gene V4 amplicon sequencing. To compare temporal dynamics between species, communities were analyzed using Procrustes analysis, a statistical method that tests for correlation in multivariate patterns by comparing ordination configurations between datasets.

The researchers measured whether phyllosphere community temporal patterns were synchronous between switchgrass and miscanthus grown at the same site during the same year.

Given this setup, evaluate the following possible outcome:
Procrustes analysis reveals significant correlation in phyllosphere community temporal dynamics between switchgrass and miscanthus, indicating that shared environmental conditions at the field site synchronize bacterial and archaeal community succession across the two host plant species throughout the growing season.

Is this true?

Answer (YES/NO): YES